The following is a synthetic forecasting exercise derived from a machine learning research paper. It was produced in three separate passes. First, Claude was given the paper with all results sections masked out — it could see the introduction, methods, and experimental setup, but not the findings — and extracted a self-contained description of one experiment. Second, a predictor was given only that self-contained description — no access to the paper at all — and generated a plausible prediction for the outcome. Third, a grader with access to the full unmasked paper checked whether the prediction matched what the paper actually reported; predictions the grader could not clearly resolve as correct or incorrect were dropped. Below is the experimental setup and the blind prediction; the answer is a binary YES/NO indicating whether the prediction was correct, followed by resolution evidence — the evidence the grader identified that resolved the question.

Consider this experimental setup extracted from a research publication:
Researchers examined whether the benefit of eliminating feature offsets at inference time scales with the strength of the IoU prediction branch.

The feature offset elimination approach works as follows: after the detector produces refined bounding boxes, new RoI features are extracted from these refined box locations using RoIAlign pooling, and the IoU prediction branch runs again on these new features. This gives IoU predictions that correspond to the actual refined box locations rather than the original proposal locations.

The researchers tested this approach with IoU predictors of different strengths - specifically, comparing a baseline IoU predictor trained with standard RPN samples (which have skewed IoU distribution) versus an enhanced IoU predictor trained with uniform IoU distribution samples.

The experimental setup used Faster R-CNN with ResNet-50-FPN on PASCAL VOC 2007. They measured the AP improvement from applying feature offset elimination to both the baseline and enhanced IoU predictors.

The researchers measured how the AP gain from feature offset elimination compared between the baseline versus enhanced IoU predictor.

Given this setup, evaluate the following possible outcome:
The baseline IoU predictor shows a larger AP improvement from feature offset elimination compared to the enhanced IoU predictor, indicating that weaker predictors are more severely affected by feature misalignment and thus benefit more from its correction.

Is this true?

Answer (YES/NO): NO